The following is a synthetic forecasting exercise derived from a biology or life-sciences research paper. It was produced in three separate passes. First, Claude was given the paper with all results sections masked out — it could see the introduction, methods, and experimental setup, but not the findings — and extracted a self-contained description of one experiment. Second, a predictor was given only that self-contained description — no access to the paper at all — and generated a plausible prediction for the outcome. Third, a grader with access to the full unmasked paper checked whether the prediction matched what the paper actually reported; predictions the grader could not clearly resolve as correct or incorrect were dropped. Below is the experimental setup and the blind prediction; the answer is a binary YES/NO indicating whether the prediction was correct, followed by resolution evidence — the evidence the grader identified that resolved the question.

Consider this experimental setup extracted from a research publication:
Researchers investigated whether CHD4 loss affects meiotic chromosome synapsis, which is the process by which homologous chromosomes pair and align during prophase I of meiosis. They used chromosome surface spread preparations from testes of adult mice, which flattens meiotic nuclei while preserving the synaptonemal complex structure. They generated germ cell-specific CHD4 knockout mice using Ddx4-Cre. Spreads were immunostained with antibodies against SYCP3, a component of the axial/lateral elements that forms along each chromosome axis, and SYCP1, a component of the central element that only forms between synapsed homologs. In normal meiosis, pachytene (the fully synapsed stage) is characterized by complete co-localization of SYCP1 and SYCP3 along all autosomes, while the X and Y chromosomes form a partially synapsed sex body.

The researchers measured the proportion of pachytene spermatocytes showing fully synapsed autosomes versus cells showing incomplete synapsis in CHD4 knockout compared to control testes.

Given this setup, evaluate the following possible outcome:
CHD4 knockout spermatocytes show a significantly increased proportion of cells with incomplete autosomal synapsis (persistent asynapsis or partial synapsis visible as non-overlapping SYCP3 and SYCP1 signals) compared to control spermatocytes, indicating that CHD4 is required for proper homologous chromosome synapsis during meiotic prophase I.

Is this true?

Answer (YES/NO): YES